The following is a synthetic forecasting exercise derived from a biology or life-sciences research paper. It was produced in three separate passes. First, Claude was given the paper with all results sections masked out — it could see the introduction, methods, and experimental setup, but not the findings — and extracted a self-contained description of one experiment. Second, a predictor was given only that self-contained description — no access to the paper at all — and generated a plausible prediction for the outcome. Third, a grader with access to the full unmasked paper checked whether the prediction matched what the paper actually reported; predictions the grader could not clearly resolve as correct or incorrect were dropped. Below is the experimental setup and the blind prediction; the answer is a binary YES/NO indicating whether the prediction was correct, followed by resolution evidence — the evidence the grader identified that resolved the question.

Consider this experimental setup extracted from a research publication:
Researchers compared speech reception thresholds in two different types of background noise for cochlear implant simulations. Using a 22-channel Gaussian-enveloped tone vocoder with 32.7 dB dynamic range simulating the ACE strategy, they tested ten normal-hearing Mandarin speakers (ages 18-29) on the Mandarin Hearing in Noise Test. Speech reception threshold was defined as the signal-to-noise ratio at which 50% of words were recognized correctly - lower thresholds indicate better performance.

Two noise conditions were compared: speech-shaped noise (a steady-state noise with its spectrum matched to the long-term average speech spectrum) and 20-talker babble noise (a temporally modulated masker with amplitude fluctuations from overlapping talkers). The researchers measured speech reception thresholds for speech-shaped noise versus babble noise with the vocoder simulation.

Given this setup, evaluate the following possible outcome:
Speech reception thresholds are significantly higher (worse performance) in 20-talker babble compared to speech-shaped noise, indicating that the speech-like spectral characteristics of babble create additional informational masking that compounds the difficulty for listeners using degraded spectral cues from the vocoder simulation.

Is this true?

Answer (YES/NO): YES